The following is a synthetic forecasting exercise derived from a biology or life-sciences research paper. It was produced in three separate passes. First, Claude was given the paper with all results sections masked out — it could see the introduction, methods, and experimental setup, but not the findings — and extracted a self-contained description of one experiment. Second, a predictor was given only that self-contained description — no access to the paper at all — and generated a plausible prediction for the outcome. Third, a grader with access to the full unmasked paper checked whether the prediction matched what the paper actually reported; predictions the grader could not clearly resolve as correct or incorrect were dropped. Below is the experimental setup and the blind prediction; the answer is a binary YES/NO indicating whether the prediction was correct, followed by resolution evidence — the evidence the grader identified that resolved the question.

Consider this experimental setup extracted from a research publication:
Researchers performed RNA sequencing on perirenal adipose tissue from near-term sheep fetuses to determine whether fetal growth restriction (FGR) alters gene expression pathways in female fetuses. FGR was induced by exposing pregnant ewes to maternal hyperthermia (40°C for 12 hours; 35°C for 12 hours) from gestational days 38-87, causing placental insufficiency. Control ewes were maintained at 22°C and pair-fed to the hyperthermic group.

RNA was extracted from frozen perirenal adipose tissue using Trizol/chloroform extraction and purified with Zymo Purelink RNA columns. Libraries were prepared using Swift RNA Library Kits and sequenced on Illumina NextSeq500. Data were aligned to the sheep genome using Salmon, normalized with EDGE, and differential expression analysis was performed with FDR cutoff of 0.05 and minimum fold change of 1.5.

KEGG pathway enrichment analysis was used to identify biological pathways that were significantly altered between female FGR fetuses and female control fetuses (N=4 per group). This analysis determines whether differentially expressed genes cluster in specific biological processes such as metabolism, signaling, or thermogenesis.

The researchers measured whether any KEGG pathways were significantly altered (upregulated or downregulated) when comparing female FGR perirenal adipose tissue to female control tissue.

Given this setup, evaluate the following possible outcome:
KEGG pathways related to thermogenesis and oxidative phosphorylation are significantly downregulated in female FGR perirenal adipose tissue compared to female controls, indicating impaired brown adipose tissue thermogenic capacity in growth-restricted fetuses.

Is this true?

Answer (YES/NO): NO